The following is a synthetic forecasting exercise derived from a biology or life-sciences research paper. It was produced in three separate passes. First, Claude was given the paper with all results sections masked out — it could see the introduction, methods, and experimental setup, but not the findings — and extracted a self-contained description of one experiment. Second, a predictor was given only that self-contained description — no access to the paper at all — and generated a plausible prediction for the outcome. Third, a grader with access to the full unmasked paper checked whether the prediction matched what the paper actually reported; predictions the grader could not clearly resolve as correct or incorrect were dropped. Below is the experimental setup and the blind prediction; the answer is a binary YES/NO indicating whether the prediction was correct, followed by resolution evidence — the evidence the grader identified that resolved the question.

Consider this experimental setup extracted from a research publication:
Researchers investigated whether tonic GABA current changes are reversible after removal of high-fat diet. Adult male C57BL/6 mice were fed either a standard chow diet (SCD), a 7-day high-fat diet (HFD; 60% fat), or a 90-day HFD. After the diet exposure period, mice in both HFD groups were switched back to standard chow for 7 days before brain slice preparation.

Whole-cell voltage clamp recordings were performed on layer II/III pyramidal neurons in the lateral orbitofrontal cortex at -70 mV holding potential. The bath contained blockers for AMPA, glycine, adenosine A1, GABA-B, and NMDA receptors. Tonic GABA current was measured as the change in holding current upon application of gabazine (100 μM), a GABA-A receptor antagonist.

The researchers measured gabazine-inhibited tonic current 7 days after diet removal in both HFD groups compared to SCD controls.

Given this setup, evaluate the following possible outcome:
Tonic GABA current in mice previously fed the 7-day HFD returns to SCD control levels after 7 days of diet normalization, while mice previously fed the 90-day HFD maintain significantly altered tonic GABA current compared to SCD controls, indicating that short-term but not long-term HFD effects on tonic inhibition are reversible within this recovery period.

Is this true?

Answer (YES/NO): YES